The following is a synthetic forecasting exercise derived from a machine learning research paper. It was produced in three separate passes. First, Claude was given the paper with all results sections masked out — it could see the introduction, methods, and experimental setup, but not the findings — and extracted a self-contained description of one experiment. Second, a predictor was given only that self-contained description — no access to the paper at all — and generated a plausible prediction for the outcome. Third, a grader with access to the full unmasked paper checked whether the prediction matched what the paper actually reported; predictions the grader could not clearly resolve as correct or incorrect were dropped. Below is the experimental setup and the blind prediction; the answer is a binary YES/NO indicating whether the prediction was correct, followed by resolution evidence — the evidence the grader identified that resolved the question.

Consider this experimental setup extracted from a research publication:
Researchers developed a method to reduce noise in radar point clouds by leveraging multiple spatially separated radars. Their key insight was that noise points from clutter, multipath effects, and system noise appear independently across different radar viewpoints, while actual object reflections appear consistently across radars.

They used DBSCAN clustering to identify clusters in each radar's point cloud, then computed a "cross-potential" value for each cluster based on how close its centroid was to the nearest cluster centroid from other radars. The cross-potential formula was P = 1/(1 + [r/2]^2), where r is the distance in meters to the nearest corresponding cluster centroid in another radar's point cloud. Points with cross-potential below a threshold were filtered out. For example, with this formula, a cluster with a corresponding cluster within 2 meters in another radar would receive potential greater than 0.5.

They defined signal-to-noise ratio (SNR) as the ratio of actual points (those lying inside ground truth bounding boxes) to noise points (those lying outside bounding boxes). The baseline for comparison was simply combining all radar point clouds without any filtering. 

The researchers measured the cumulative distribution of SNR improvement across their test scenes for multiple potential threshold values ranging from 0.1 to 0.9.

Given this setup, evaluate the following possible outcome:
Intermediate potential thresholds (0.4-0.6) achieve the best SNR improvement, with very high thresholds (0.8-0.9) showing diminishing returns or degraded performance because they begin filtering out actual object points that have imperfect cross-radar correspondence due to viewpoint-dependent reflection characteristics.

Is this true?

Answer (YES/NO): NO